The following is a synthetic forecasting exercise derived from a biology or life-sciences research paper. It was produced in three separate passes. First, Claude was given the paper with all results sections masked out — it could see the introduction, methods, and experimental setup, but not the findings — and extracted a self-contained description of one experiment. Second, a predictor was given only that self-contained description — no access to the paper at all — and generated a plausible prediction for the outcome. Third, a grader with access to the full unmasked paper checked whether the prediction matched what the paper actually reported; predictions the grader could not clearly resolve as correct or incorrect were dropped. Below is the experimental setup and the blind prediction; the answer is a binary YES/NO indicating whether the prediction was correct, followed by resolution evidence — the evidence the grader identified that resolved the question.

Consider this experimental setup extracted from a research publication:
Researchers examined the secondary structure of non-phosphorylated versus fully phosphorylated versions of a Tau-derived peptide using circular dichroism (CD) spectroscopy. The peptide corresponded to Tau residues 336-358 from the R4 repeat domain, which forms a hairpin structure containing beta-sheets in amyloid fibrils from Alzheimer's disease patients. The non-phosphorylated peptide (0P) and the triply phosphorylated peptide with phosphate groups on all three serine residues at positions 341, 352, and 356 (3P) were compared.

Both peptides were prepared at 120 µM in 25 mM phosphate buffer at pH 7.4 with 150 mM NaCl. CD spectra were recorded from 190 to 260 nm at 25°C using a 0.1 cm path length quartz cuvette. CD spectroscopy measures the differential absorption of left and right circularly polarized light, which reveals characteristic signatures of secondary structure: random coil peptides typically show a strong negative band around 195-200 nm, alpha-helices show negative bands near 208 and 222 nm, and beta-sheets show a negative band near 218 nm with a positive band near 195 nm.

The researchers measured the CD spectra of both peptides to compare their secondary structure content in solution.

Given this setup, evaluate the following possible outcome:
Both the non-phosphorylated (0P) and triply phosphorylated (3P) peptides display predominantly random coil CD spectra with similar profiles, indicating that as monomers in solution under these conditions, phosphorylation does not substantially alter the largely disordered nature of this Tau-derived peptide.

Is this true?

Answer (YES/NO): NO